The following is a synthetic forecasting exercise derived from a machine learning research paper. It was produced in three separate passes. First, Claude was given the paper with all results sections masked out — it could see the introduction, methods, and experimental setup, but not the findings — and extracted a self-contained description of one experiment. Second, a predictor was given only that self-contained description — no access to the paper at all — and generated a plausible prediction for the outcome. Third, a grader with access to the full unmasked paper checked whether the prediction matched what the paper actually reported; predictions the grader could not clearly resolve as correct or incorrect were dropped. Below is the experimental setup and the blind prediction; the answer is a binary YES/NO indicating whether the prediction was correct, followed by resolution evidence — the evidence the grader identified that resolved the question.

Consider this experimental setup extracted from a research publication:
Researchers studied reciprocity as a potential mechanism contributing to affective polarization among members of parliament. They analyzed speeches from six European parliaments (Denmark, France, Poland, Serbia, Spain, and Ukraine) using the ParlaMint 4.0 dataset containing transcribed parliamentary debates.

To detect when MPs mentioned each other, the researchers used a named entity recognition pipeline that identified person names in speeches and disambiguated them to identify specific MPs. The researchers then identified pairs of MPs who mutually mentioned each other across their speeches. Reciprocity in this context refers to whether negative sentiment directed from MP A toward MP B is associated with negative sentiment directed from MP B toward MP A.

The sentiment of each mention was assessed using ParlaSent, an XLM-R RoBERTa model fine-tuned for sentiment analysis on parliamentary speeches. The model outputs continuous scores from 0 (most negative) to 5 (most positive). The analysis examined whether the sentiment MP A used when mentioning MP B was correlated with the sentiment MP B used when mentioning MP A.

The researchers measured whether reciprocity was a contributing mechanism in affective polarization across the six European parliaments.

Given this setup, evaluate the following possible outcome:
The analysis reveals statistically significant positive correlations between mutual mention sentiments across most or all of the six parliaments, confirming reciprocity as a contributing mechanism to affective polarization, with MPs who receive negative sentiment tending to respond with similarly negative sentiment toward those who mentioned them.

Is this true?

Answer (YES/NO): YES